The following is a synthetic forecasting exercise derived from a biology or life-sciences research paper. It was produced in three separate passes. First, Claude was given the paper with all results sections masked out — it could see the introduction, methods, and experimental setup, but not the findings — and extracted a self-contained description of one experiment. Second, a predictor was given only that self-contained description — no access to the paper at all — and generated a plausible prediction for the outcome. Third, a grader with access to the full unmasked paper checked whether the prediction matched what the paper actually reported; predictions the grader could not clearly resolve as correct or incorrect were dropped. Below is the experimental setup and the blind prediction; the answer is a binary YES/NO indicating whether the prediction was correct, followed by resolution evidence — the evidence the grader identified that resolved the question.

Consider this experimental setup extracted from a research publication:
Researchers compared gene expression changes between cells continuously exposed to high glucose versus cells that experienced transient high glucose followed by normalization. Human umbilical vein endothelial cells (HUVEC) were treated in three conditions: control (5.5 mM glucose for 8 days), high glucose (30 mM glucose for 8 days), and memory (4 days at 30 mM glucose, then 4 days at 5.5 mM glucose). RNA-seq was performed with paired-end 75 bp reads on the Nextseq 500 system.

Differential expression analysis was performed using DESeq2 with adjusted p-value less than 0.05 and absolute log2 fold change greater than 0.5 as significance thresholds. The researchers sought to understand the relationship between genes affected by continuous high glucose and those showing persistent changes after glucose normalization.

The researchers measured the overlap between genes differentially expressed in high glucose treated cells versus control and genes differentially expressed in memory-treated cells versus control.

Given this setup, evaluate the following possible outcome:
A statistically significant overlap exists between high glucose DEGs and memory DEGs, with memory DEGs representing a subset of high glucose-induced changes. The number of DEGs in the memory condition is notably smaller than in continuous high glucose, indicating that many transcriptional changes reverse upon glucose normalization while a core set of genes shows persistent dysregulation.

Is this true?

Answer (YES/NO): NO